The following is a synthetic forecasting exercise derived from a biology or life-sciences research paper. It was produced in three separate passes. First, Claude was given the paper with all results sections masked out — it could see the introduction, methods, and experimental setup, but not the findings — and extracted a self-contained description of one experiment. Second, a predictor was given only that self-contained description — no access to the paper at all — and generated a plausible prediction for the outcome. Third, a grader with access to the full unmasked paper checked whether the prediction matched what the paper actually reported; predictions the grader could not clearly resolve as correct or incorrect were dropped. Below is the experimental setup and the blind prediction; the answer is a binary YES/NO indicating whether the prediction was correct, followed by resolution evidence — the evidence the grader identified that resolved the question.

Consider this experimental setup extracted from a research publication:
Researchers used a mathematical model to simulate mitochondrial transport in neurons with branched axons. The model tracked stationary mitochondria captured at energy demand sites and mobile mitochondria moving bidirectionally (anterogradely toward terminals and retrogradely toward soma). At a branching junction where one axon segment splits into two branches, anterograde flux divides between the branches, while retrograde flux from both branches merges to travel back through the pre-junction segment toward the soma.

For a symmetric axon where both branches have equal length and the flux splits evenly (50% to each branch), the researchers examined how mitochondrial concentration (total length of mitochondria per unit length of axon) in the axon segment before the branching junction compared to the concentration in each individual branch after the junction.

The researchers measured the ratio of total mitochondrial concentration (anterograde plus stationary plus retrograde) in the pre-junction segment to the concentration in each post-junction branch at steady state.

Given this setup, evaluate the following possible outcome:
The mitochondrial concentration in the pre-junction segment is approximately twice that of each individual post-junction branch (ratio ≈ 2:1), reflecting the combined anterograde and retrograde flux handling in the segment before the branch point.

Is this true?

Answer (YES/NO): YES